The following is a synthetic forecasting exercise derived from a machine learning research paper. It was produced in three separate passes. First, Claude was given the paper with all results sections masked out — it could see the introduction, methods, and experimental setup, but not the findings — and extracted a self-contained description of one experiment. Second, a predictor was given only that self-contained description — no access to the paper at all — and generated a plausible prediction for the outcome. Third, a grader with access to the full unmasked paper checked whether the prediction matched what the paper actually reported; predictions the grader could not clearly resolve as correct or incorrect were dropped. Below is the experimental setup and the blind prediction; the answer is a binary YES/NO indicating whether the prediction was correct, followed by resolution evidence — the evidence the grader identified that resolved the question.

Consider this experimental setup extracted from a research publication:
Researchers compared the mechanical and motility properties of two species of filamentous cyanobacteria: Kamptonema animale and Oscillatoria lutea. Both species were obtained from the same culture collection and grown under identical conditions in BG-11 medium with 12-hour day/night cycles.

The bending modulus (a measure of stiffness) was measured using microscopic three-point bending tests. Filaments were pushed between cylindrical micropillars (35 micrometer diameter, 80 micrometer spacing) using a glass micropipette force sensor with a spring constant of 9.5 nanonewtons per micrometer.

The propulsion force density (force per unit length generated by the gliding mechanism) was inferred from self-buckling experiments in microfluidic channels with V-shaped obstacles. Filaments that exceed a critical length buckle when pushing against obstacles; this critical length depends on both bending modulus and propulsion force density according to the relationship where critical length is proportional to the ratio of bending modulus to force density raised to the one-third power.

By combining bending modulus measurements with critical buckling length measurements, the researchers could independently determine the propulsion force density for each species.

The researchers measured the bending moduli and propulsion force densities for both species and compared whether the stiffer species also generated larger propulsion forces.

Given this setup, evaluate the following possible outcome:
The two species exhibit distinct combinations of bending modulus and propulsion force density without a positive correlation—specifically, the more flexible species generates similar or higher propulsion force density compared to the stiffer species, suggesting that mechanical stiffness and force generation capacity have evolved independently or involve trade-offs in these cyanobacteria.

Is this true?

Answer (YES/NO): YES